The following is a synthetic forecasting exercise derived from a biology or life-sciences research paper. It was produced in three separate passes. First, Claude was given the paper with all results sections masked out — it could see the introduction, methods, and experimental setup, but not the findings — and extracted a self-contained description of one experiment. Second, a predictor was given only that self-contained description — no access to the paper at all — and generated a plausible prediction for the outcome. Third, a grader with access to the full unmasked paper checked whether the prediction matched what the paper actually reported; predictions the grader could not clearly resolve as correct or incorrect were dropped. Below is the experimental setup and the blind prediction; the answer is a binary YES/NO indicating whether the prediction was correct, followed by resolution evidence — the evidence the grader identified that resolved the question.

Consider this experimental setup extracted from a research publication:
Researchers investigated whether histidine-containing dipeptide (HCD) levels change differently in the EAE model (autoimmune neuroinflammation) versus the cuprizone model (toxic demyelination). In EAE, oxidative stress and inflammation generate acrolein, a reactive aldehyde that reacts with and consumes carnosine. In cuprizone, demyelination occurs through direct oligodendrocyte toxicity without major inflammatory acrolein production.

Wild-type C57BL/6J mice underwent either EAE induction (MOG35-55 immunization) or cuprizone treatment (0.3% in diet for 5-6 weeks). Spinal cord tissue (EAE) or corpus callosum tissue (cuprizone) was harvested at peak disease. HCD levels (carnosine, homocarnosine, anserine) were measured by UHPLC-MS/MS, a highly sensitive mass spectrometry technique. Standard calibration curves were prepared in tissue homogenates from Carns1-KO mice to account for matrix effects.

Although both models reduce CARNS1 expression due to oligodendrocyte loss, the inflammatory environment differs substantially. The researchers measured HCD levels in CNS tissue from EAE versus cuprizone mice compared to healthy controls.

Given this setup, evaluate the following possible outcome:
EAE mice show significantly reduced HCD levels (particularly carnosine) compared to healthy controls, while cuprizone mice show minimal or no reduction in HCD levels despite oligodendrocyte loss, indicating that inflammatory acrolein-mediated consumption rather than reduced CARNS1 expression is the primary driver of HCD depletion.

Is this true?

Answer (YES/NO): NO